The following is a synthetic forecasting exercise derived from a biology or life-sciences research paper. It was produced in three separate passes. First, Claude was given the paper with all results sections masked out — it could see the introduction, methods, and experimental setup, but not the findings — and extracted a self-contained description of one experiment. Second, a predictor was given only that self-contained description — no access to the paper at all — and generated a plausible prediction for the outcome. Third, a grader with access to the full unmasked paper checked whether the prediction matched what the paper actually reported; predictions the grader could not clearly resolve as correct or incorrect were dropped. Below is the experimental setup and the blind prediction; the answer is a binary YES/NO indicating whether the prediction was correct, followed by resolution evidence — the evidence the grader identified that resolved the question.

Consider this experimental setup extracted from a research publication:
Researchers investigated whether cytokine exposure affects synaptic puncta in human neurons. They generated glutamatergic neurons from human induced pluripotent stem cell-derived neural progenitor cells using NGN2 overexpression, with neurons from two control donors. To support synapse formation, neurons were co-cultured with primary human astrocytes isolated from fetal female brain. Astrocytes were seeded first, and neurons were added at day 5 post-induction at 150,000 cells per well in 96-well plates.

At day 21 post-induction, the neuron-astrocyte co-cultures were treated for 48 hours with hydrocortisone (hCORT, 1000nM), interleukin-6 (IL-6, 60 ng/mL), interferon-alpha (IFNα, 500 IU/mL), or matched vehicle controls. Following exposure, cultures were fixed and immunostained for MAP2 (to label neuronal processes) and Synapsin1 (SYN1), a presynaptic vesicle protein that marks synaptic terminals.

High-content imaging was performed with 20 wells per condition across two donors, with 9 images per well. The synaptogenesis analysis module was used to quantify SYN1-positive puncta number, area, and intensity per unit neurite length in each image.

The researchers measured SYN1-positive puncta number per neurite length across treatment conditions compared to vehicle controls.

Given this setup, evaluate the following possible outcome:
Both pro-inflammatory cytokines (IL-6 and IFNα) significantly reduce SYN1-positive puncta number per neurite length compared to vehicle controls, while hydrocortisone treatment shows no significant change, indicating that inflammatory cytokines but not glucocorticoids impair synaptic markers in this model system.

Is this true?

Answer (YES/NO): NO